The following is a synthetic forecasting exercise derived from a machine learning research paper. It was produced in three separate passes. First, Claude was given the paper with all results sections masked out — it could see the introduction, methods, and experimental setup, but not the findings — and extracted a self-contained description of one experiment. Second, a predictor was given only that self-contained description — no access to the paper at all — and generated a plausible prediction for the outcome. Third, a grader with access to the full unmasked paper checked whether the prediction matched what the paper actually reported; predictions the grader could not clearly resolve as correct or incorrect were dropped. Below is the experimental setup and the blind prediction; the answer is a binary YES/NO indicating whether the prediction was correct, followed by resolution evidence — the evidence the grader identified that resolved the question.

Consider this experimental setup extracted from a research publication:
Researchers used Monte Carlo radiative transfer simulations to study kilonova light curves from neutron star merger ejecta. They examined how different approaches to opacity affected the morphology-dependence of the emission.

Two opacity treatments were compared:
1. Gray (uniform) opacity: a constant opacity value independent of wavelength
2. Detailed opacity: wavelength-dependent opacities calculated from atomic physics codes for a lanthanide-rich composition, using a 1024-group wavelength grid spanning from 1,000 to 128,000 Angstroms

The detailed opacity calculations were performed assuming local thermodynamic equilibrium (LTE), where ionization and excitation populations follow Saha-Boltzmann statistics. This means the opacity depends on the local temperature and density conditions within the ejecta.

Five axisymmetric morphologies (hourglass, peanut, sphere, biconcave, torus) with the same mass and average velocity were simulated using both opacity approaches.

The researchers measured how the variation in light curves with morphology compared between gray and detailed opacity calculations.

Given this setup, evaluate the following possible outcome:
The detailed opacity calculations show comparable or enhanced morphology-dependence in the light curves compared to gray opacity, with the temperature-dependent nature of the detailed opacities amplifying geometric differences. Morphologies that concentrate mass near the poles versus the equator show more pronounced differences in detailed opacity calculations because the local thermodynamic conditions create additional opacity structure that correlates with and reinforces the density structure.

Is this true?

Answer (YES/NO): YES